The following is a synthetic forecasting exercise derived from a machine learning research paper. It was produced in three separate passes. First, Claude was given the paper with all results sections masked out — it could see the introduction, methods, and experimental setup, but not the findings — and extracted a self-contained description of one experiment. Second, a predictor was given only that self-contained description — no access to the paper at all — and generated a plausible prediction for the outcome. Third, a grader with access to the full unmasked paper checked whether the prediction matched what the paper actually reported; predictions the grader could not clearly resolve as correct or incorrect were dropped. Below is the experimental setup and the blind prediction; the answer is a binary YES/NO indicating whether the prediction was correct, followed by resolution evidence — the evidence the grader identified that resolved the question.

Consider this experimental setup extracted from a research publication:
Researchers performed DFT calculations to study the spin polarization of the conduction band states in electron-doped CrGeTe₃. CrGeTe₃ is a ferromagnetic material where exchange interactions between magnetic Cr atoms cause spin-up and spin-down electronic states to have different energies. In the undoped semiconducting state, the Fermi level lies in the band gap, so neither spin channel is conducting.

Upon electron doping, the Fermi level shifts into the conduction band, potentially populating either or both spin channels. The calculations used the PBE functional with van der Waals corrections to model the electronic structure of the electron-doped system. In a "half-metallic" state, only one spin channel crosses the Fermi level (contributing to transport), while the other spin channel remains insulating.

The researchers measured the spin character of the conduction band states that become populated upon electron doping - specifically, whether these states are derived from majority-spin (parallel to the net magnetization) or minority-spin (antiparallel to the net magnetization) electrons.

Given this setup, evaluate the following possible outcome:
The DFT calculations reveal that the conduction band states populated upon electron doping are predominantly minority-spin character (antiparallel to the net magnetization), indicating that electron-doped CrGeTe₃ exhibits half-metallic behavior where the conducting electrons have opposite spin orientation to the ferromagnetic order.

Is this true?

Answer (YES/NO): YES